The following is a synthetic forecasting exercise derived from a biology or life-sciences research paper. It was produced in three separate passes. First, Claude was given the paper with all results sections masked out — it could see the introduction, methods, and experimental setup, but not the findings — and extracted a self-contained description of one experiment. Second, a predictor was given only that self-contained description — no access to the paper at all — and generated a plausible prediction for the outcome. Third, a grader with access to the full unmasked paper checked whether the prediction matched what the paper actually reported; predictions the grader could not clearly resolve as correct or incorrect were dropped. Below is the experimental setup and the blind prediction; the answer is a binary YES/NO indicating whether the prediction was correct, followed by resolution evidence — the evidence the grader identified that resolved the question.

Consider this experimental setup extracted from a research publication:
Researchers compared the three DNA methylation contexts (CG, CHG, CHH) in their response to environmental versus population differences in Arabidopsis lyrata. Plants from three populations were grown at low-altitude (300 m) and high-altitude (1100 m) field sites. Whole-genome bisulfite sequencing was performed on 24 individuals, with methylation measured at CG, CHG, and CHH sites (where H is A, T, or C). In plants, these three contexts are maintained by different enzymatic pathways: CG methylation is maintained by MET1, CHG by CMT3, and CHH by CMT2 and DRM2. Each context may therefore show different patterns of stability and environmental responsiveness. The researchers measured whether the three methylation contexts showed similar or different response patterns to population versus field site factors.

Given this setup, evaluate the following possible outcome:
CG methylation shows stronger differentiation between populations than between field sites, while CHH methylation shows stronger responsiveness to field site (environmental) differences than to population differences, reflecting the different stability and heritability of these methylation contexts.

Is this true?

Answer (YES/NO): NO